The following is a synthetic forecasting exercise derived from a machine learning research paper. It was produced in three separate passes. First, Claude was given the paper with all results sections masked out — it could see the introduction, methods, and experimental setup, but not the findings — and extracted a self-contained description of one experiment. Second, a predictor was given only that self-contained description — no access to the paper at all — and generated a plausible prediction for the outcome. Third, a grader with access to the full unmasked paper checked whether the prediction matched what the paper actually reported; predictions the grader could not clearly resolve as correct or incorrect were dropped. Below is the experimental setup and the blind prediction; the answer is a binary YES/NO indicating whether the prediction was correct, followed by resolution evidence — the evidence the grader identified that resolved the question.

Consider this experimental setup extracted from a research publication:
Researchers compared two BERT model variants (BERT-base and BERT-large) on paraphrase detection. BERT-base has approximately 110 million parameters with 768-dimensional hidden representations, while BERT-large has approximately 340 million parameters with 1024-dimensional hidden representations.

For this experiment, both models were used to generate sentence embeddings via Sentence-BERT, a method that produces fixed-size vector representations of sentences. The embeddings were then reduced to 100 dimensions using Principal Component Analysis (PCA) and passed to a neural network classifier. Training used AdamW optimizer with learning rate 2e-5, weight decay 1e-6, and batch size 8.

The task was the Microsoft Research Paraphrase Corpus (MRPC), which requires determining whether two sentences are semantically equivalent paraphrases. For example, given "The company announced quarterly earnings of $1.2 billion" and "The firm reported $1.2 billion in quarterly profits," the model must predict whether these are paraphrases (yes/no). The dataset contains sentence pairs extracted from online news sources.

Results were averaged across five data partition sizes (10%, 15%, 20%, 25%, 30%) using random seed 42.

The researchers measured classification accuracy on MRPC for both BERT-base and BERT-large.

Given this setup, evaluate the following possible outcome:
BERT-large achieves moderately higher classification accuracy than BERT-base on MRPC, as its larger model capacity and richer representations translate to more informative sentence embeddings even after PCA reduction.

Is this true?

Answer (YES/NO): NO